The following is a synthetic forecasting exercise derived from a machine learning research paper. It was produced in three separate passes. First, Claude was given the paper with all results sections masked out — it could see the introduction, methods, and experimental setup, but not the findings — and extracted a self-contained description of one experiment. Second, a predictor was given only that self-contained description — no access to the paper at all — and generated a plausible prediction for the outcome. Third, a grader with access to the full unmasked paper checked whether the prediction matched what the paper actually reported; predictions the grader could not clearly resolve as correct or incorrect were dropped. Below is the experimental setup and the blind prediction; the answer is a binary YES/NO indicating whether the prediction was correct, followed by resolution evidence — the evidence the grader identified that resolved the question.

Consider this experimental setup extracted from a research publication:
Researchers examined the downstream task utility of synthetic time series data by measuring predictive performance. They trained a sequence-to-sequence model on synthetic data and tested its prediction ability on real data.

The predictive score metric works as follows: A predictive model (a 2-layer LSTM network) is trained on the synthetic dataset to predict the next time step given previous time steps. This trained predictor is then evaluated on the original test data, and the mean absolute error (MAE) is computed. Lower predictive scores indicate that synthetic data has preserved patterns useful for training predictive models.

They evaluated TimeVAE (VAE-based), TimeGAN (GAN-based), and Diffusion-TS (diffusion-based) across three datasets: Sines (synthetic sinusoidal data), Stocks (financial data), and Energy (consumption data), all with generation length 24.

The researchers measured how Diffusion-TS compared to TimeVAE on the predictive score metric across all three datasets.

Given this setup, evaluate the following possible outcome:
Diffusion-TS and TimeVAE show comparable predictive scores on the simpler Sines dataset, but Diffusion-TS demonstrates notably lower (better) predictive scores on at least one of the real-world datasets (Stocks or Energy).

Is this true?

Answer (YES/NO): NO